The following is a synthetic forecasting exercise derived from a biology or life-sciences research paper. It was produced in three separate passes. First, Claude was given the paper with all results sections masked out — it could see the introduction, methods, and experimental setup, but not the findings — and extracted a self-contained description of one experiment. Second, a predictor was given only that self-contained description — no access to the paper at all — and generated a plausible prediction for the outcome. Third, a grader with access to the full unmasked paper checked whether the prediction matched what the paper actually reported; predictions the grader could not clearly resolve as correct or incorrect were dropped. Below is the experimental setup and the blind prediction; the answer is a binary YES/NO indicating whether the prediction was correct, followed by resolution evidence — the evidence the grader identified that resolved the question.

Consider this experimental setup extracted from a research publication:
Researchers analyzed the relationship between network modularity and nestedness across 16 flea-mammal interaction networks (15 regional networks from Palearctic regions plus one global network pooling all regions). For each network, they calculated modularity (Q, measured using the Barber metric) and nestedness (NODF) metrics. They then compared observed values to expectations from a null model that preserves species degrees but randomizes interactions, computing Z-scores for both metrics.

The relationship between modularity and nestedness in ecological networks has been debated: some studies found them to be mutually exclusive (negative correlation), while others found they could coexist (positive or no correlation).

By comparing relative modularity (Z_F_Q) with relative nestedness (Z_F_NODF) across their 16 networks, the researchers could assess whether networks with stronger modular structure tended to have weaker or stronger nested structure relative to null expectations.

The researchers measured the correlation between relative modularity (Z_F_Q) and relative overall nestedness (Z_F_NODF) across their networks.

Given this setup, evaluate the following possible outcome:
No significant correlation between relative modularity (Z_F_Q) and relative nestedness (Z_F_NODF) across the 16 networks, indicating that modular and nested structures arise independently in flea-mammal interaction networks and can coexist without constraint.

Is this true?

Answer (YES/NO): NO